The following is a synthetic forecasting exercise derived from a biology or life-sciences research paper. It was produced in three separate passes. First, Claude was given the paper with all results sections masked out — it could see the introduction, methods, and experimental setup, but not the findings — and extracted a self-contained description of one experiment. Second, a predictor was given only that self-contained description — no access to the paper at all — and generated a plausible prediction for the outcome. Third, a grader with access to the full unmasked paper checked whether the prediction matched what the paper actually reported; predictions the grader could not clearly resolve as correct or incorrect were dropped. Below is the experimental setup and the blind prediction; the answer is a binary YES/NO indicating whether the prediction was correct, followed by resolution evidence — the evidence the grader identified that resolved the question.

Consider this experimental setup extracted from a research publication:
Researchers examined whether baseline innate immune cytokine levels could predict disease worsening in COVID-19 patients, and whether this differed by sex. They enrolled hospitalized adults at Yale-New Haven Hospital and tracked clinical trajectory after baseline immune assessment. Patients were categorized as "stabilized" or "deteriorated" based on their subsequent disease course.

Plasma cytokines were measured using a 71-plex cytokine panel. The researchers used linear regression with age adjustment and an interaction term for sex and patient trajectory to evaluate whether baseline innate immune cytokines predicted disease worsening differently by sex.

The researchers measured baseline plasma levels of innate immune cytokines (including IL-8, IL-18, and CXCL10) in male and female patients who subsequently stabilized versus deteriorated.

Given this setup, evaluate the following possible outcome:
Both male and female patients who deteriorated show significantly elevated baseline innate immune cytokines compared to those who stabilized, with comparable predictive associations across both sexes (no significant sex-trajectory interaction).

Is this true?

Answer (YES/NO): NO